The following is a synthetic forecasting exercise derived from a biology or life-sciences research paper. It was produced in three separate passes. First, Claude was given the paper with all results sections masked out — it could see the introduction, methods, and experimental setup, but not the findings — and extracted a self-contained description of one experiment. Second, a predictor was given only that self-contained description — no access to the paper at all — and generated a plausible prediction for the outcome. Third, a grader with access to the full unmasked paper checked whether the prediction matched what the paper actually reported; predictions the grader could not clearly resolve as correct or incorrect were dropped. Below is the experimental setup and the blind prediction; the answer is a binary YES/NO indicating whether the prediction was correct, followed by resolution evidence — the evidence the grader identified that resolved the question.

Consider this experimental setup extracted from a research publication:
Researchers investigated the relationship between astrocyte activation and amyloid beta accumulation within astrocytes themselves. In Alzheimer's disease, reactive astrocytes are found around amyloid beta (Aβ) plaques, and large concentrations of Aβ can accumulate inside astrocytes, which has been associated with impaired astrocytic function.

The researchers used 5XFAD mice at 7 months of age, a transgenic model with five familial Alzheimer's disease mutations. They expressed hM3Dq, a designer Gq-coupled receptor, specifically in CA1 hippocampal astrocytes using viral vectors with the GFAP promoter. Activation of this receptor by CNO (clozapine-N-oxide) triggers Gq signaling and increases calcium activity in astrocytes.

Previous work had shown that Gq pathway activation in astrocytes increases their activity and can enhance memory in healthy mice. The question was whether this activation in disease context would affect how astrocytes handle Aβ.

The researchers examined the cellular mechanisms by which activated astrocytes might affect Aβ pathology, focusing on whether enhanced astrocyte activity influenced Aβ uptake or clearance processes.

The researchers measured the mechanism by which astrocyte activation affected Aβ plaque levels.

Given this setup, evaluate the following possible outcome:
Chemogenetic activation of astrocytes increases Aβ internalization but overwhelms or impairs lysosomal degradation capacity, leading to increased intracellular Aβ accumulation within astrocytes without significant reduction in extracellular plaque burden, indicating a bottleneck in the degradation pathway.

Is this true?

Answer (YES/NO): NO